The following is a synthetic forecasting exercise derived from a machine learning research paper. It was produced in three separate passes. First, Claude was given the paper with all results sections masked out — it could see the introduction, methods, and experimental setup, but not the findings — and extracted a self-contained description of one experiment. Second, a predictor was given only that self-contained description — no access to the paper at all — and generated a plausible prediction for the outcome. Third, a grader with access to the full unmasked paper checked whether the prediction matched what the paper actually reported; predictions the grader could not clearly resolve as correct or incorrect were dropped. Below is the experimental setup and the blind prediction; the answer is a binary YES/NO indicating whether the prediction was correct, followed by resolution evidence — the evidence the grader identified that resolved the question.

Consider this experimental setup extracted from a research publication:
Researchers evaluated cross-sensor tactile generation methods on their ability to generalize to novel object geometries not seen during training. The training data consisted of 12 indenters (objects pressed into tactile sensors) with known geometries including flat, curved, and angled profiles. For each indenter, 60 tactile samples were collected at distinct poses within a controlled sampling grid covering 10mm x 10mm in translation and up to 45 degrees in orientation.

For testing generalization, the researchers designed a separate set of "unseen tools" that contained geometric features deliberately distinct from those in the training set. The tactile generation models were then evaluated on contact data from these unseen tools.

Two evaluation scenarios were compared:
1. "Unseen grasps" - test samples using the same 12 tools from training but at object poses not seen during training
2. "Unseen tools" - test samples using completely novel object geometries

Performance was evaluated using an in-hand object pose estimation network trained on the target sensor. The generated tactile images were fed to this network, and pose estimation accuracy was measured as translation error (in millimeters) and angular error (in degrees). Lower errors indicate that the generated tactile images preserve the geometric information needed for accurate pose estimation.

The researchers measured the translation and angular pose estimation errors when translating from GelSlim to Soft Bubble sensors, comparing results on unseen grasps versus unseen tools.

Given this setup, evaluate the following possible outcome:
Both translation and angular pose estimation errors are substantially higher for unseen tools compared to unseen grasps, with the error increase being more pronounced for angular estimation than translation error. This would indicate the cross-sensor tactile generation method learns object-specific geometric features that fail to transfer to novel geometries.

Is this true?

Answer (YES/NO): YES